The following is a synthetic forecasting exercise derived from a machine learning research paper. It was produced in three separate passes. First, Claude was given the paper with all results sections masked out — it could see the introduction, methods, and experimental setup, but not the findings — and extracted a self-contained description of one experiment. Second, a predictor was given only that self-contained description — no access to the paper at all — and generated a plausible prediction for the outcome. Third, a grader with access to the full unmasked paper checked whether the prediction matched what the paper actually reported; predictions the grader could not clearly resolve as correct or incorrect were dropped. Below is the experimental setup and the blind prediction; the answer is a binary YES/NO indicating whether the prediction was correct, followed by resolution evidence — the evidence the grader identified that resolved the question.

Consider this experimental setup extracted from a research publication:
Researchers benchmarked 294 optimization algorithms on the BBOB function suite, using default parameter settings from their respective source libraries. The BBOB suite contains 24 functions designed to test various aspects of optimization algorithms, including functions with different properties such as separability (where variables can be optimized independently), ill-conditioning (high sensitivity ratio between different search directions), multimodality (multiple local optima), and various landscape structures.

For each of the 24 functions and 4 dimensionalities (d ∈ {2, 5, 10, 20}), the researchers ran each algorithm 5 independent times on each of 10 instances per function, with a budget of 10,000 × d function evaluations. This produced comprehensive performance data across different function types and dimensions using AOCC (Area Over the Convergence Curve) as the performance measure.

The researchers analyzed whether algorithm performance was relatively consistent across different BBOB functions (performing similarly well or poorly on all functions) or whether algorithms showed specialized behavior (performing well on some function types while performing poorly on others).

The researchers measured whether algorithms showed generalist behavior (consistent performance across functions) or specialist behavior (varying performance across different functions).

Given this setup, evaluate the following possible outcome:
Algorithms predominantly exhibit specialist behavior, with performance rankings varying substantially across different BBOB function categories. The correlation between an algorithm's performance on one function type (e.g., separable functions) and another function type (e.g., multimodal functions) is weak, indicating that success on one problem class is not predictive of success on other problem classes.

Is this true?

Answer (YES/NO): NO